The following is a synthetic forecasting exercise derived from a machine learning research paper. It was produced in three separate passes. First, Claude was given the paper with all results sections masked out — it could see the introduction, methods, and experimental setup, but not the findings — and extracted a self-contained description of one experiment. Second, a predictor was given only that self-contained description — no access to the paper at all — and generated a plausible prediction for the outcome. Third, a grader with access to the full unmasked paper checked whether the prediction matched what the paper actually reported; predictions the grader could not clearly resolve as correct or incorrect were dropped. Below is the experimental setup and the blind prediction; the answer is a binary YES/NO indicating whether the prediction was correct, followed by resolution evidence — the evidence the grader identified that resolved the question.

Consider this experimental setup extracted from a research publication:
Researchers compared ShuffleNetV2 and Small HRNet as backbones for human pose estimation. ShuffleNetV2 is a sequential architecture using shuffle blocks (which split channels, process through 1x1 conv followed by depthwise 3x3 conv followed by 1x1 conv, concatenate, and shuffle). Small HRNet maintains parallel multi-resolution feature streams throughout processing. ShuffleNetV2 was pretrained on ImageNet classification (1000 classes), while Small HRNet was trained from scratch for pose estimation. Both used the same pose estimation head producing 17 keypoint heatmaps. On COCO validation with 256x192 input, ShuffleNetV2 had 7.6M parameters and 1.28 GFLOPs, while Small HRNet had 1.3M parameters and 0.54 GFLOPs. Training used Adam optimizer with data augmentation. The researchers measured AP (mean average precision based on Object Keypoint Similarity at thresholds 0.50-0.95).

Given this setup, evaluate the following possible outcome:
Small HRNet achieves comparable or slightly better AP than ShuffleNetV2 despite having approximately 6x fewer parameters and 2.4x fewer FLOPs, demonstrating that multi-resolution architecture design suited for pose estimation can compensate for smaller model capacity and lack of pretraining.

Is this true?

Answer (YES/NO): NO